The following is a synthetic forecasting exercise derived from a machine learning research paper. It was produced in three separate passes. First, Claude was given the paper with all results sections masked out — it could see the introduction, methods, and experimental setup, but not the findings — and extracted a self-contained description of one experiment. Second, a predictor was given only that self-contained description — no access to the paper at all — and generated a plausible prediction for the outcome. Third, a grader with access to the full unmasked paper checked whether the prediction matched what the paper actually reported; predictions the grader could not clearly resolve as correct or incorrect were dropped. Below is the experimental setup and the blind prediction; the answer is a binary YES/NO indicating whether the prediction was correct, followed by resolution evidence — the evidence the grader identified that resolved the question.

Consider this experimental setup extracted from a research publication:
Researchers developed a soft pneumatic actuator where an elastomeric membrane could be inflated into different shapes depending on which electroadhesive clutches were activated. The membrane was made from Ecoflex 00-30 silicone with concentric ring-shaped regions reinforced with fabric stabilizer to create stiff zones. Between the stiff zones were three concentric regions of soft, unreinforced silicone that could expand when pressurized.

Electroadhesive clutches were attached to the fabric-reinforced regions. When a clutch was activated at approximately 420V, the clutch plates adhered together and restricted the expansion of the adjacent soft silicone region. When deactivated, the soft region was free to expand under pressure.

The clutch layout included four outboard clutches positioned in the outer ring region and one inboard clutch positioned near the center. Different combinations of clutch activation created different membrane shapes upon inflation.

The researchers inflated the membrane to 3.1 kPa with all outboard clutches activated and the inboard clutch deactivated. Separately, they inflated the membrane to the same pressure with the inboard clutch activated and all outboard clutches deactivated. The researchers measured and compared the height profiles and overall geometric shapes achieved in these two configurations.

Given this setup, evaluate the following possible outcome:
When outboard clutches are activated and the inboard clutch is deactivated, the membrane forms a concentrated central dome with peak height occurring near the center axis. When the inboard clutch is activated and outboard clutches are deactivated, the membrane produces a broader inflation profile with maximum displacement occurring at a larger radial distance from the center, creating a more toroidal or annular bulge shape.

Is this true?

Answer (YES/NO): NO